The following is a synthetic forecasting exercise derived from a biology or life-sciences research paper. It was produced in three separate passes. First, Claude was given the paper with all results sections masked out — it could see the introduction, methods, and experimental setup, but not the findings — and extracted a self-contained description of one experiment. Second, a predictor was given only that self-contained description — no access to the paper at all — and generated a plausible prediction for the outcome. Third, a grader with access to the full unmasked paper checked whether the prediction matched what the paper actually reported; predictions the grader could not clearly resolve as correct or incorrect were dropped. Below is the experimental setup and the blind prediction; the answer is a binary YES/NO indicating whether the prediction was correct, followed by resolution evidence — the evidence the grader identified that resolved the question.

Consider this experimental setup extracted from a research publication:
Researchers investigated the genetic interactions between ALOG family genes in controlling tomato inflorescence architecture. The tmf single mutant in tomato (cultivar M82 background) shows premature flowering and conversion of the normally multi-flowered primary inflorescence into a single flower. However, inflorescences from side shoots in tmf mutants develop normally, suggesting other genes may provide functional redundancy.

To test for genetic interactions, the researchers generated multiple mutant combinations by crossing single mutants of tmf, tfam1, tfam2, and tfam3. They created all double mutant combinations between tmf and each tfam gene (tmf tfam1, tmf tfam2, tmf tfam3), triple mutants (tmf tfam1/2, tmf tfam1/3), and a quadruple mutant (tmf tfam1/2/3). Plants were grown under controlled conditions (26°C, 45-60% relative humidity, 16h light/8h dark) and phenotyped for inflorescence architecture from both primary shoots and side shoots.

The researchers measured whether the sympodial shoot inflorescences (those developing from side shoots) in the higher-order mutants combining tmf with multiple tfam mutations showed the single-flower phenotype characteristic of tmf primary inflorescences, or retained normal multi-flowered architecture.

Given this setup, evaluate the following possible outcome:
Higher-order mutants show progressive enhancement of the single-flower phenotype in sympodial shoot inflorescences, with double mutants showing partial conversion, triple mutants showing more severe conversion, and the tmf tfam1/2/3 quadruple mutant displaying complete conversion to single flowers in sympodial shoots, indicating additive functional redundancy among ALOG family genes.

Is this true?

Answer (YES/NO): NO